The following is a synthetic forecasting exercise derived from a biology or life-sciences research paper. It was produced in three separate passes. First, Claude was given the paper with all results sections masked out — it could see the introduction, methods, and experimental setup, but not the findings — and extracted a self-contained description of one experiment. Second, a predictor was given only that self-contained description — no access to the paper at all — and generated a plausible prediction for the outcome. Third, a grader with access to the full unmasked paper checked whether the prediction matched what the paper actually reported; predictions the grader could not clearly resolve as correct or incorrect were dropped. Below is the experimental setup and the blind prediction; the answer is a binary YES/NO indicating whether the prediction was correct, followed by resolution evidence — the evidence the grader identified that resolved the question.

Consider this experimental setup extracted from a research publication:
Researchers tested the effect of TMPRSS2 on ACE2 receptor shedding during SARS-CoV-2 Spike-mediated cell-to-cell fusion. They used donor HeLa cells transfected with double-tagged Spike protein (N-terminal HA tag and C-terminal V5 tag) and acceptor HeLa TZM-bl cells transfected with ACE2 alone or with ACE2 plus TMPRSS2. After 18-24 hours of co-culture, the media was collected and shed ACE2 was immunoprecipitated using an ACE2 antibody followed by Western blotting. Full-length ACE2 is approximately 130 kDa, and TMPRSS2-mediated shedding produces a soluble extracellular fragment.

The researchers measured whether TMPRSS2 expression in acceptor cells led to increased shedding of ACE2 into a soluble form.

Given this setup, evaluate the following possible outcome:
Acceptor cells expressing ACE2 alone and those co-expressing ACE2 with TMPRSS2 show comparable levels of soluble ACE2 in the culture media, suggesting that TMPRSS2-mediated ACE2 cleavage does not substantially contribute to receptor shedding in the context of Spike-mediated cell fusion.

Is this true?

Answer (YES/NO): NO